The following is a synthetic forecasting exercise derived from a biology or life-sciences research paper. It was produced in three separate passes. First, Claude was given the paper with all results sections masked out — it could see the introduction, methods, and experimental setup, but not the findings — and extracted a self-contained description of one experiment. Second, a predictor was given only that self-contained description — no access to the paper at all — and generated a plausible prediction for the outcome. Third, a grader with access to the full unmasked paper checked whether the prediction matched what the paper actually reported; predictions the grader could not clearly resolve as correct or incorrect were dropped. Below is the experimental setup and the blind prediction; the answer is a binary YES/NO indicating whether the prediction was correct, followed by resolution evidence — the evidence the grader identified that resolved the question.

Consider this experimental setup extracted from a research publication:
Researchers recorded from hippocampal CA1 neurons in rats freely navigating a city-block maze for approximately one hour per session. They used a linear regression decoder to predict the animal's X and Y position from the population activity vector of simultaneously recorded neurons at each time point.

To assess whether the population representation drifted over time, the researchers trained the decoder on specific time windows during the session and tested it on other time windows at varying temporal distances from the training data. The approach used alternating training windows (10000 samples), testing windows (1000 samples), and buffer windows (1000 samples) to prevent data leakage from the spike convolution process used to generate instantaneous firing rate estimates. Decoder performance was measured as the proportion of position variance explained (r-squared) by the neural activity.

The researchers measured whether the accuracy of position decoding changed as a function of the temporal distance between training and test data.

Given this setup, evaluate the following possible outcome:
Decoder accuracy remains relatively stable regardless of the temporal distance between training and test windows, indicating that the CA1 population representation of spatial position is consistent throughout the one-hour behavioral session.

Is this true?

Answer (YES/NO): NO